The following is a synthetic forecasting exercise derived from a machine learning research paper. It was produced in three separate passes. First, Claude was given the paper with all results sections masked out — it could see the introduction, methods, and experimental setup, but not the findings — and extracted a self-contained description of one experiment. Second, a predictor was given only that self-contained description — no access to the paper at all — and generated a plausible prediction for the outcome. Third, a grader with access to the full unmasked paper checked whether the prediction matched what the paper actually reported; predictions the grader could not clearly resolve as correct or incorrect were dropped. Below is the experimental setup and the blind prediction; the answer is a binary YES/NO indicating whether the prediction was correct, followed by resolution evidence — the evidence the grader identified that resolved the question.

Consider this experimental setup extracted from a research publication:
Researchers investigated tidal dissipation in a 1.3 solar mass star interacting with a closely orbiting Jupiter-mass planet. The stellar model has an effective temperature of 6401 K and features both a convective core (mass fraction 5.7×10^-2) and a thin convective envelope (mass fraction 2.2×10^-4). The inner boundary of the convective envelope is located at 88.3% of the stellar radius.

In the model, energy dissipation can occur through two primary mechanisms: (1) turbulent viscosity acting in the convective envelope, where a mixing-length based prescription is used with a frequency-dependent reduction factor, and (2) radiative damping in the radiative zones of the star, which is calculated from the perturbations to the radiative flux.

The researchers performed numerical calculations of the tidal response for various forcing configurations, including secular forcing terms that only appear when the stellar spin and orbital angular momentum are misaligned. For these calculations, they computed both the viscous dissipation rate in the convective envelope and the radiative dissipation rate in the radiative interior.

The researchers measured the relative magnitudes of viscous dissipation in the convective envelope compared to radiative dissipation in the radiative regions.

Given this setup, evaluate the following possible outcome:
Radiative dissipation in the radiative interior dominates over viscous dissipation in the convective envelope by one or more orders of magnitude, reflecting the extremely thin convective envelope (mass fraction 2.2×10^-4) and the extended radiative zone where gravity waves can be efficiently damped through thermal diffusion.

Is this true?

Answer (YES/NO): NO